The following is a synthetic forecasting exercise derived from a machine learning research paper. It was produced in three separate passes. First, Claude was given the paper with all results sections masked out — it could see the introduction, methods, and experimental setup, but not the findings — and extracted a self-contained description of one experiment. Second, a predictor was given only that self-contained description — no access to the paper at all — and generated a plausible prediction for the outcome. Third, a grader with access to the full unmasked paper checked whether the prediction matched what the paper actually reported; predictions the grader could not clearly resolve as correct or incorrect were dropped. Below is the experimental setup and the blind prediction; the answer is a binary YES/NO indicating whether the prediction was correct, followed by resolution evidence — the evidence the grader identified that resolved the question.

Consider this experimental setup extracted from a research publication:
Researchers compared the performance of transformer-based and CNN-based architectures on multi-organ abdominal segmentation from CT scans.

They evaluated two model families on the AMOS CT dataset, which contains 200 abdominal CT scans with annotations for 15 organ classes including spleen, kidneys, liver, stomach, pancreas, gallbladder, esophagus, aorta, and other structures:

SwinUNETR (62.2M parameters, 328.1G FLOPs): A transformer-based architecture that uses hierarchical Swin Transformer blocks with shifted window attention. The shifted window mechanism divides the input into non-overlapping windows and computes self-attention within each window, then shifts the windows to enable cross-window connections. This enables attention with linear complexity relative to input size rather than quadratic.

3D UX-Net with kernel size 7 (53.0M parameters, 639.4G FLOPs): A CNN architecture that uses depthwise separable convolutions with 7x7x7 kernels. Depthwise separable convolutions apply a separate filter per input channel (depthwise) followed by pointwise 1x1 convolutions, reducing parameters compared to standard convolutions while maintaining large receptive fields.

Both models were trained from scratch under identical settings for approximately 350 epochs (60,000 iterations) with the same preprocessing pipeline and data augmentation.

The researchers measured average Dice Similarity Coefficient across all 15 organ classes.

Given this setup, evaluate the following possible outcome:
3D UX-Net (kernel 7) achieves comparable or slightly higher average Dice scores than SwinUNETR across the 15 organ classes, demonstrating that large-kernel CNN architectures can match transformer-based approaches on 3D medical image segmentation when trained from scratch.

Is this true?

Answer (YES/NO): YES